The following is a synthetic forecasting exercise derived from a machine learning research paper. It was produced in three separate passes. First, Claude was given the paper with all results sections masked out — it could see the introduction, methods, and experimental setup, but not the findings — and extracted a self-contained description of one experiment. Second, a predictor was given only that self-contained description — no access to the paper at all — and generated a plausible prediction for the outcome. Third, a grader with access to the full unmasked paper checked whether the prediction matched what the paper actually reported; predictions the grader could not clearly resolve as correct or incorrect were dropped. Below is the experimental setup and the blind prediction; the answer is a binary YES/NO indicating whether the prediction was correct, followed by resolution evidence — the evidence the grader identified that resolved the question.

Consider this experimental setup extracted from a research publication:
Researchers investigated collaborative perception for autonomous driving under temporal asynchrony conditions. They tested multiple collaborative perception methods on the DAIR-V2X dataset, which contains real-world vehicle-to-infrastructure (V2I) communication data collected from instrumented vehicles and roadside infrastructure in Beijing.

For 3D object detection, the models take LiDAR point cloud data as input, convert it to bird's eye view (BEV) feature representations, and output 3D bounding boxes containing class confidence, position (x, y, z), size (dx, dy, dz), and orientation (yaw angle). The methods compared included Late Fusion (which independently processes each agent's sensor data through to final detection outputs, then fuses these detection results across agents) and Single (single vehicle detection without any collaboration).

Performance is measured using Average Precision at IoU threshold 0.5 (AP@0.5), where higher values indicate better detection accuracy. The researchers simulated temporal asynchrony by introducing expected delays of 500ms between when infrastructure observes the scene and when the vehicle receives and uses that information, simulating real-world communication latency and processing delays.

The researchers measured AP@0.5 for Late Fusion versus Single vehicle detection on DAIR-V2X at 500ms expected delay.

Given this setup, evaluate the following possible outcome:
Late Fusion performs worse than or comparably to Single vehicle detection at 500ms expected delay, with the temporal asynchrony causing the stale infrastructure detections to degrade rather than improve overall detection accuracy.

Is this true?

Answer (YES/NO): YES